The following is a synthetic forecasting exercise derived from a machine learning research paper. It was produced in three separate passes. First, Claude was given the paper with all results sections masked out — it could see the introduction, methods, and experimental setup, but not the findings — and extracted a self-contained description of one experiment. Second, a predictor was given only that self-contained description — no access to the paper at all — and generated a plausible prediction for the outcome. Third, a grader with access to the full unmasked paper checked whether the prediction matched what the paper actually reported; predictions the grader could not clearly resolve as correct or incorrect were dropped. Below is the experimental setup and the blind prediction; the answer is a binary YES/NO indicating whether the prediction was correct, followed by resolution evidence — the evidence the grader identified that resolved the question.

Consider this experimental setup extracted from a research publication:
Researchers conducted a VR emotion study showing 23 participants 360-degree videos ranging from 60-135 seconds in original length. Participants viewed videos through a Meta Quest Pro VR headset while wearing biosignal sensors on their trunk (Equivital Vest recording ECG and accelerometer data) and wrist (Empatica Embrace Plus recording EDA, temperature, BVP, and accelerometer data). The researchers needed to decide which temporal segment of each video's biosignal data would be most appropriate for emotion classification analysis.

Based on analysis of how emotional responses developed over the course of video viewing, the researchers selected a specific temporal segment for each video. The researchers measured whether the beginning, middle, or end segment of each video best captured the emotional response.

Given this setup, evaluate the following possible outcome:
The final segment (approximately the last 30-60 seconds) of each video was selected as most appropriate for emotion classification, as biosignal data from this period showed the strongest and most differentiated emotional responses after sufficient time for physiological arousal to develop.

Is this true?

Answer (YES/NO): YES